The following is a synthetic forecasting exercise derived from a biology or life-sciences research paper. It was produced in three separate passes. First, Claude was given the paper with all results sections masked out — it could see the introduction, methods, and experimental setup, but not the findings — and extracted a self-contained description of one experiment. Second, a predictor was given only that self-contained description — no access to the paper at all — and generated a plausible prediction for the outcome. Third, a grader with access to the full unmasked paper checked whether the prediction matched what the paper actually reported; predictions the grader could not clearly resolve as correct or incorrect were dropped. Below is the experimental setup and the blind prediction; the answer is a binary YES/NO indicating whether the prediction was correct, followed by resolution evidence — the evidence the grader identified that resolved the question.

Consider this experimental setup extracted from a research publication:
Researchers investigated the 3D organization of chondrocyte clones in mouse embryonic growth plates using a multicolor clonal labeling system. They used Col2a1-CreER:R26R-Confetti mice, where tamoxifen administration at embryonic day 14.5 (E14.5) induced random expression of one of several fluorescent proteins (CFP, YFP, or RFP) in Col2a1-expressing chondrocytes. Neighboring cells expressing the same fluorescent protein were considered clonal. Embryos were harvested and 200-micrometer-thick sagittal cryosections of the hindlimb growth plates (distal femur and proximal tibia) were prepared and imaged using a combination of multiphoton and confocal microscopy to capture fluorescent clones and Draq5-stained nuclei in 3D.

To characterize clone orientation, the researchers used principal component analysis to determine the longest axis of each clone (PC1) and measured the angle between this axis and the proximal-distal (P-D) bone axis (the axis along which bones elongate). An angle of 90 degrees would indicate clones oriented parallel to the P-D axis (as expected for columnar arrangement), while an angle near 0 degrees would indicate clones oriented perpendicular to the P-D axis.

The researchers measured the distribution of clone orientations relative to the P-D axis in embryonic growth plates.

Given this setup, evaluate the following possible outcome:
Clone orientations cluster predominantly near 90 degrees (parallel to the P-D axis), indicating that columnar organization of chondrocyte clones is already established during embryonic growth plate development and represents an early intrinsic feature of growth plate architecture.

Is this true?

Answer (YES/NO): NO